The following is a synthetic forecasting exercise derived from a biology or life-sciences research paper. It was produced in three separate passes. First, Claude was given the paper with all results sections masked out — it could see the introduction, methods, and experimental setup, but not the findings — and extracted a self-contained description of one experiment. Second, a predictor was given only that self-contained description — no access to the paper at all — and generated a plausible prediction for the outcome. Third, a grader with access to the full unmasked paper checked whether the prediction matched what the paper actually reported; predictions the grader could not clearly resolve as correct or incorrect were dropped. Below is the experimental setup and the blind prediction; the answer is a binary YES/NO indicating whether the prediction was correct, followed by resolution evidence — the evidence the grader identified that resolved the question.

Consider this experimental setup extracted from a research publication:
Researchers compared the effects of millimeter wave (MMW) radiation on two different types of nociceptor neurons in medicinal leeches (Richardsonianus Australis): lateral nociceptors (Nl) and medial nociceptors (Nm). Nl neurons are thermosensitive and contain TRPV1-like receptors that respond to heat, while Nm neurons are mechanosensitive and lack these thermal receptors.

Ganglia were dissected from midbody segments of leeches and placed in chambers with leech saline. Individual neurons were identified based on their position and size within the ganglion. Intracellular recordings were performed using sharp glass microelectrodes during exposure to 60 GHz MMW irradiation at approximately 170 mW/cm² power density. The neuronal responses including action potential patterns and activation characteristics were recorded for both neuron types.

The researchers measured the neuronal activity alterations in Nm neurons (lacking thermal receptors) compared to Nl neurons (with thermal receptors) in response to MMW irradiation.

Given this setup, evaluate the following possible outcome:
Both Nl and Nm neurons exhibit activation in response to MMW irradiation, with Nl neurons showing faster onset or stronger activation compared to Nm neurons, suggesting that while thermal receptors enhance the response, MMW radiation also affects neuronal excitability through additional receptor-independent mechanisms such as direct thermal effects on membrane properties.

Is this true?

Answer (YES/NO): NO